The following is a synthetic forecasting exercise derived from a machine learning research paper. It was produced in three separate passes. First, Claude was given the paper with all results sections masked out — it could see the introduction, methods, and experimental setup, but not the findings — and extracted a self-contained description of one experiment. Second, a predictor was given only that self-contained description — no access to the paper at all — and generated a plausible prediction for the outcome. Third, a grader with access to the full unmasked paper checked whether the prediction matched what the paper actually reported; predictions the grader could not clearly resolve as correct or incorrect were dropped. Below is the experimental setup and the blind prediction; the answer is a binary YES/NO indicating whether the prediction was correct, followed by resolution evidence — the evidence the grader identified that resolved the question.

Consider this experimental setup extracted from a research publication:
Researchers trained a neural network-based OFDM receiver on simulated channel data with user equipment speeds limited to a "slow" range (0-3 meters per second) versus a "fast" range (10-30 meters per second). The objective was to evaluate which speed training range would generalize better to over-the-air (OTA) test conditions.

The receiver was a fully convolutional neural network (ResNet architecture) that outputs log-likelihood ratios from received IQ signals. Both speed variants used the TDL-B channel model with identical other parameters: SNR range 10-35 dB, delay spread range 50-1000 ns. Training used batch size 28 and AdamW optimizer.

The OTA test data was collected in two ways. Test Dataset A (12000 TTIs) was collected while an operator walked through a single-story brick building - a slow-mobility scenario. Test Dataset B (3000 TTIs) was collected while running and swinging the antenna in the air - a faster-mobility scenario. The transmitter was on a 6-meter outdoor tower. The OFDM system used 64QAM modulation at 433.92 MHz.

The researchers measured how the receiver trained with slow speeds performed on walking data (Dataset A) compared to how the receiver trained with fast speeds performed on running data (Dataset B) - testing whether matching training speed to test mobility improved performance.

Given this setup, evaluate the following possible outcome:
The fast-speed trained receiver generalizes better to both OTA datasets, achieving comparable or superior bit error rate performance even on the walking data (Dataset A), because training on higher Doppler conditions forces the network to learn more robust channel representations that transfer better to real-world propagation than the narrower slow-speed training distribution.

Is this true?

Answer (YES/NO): YES